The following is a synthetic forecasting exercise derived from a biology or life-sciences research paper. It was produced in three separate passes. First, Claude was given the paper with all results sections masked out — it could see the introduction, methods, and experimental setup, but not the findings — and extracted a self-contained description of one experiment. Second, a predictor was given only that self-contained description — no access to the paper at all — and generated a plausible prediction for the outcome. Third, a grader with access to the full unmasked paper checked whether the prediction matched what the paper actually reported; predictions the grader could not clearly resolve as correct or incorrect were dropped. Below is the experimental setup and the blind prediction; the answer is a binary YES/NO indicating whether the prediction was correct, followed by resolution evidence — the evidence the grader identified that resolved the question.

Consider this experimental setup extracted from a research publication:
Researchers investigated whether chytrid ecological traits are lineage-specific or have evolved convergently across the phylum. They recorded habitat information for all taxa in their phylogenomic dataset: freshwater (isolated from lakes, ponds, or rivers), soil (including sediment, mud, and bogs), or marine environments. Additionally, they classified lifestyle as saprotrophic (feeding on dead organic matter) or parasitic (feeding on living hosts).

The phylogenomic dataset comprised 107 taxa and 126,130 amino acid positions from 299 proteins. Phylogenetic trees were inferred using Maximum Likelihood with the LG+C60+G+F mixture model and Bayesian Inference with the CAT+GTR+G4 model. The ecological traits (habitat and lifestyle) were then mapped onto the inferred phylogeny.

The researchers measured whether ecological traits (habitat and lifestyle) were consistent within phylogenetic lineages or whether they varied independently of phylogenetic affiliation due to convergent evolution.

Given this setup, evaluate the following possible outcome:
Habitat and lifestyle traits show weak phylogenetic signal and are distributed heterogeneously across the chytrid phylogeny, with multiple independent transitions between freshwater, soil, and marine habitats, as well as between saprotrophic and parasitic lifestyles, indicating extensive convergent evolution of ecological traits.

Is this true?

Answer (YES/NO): YES